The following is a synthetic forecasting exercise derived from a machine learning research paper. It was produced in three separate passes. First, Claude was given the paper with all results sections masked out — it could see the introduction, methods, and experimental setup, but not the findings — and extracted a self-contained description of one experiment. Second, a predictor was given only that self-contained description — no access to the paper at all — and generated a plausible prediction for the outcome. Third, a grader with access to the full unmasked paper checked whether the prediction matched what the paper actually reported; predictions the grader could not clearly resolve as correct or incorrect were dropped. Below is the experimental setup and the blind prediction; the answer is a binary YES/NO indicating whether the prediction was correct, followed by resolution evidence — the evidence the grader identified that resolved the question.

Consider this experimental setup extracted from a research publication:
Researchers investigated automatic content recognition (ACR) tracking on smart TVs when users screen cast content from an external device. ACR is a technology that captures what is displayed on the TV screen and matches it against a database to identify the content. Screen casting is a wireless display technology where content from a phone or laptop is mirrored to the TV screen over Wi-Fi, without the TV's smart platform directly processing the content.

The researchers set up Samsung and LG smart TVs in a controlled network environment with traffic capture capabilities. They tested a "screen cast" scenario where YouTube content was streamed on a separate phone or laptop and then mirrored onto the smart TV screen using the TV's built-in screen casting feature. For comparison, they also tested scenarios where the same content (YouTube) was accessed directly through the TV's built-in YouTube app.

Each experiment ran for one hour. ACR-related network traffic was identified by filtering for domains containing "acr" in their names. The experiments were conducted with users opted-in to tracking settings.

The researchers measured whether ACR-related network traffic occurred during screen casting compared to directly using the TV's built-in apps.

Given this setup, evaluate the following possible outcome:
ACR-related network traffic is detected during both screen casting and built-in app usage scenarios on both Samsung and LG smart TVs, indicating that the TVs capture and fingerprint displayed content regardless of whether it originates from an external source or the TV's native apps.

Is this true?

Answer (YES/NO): NO